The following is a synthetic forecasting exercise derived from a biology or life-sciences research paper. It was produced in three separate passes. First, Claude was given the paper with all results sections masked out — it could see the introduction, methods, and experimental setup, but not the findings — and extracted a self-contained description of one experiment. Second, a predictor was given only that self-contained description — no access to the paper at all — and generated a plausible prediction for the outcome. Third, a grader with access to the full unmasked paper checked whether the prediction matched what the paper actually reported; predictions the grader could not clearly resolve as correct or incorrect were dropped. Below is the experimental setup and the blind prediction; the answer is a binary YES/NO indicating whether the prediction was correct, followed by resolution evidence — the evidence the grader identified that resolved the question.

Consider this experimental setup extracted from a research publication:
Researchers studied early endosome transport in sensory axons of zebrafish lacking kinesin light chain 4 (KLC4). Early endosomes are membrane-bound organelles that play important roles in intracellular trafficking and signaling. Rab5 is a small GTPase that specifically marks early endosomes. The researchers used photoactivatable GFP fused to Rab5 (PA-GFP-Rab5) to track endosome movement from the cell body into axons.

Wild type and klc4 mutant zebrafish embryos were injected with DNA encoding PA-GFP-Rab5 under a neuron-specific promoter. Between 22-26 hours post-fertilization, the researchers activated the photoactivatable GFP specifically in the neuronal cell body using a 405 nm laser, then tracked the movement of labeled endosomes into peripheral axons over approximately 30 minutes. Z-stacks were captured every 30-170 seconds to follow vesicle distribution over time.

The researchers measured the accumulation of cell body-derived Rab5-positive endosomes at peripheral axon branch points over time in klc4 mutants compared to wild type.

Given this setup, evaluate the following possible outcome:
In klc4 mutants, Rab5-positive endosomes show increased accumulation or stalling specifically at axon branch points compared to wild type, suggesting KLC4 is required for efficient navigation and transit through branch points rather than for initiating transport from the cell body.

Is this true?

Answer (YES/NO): NO